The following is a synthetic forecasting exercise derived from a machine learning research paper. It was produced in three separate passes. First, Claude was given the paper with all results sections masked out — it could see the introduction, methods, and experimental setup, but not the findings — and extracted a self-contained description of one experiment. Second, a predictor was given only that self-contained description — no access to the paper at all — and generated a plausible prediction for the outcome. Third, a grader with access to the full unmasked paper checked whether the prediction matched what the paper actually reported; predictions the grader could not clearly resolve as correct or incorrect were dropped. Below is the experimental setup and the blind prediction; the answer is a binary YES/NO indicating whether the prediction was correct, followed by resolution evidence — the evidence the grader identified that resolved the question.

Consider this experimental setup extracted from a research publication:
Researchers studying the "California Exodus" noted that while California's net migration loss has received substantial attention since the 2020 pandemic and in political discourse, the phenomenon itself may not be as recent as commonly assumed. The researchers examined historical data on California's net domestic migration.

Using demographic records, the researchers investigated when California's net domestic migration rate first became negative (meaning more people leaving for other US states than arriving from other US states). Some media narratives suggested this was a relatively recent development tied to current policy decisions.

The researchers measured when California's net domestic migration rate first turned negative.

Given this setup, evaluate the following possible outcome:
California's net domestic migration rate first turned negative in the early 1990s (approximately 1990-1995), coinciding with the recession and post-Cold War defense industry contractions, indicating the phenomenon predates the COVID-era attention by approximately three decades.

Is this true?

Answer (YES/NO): NO